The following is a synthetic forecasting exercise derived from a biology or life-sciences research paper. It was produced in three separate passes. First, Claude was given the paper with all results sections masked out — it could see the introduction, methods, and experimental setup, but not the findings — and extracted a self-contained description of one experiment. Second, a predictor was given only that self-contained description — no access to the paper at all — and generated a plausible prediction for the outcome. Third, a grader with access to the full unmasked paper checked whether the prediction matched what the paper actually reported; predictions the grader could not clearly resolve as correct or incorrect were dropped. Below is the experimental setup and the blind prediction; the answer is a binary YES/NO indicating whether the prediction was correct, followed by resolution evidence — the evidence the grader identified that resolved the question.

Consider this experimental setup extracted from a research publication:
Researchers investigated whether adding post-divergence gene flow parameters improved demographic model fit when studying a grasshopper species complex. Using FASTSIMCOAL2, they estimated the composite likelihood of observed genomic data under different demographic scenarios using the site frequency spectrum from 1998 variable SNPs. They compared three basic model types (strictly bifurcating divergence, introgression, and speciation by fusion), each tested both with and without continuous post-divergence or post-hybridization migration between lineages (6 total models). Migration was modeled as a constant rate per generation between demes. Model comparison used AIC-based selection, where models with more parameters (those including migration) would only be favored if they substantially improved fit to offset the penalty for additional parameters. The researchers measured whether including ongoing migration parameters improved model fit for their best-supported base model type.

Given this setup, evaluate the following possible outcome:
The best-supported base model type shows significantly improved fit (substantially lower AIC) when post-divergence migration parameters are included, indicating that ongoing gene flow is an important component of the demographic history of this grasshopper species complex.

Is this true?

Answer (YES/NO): YES